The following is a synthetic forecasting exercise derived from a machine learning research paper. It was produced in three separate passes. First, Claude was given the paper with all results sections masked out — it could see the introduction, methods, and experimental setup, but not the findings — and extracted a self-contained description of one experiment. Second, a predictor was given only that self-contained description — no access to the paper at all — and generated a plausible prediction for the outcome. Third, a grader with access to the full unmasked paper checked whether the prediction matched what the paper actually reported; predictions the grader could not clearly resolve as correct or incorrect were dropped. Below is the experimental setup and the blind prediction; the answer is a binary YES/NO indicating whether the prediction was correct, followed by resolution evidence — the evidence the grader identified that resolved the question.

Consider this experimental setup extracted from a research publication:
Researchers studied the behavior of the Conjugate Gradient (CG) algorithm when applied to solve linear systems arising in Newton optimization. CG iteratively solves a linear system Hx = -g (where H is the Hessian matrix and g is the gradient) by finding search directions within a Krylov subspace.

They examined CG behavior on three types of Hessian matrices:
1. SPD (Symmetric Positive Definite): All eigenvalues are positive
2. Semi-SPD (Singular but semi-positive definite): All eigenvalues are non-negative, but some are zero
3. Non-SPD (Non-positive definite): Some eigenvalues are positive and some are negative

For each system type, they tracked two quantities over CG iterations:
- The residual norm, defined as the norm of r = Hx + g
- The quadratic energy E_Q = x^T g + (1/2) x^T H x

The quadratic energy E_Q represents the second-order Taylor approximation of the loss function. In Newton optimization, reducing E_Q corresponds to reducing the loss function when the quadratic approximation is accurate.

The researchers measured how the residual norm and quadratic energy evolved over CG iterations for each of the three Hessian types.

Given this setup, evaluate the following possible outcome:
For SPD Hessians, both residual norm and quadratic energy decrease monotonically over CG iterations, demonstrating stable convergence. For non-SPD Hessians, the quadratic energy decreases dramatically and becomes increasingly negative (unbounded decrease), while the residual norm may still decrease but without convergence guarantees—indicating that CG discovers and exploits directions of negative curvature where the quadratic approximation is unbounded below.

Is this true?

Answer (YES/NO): NO